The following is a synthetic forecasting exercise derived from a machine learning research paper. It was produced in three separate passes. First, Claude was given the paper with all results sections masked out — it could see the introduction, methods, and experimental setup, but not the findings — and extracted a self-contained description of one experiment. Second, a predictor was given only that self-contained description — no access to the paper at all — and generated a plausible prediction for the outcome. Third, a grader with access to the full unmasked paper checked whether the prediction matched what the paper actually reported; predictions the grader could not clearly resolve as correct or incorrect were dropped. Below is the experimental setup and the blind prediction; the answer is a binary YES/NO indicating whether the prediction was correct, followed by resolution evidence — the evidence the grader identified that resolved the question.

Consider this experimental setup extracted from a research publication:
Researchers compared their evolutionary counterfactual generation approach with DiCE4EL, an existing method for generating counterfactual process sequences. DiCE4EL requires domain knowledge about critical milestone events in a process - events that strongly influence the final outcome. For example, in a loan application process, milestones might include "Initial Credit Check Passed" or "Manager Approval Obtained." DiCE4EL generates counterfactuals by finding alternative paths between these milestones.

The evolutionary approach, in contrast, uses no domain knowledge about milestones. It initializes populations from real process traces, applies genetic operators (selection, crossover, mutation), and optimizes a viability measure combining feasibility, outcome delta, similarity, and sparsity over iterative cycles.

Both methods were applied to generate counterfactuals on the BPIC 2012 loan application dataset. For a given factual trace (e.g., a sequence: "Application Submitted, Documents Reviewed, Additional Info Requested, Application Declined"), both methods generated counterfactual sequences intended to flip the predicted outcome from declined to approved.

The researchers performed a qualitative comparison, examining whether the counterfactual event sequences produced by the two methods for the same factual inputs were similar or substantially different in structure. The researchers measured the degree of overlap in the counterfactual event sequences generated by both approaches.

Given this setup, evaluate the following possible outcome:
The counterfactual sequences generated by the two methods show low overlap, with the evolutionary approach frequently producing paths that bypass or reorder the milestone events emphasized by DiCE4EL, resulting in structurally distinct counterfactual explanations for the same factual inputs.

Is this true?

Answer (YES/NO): NO